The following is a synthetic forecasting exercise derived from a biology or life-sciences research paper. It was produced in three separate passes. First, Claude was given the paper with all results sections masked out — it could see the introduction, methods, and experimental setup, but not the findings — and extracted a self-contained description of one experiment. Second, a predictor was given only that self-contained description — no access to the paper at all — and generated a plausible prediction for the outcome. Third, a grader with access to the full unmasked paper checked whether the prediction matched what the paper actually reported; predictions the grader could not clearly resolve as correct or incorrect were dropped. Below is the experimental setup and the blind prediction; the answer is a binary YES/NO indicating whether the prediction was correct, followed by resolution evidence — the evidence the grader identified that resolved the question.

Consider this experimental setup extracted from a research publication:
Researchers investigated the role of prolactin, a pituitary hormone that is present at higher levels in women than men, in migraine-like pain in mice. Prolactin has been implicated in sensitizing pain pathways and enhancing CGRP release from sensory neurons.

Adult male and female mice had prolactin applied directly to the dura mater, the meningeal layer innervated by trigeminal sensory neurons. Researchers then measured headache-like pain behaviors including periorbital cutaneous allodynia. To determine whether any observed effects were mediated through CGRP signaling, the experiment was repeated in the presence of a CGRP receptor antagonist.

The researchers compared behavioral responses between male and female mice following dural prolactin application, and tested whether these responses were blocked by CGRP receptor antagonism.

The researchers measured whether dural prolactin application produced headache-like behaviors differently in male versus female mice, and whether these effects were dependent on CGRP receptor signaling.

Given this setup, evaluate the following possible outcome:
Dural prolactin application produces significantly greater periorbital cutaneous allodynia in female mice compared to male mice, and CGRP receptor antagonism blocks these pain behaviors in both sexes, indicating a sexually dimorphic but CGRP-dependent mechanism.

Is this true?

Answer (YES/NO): NO